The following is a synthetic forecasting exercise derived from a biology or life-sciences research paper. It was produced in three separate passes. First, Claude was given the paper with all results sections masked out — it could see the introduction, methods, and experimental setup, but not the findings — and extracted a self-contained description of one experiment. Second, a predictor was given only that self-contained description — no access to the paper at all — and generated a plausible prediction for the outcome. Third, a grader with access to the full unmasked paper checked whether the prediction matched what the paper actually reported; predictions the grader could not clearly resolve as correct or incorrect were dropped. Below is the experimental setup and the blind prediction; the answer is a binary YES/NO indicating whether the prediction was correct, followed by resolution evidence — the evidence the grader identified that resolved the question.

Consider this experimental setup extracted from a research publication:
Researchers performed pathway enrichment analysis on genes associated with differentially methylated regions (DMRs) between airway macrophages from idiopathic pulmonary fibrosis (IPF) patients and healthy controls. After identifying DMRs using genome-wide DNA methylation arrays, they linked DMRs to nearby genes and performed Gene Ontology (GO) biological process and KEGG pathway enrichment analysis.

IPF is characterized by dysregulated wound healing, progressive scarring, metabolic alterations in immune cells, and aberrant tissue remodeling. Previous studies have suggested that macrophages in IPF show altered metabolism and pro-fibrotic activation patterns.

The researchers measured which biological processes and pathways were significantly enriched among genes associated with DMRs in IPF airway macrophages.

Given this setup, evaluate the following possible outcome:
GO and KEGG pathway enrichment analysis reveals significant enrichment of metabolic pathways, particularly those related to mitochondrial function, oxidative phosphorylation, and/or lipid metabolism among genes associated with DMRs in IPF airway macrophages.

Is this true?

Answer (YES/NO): NO